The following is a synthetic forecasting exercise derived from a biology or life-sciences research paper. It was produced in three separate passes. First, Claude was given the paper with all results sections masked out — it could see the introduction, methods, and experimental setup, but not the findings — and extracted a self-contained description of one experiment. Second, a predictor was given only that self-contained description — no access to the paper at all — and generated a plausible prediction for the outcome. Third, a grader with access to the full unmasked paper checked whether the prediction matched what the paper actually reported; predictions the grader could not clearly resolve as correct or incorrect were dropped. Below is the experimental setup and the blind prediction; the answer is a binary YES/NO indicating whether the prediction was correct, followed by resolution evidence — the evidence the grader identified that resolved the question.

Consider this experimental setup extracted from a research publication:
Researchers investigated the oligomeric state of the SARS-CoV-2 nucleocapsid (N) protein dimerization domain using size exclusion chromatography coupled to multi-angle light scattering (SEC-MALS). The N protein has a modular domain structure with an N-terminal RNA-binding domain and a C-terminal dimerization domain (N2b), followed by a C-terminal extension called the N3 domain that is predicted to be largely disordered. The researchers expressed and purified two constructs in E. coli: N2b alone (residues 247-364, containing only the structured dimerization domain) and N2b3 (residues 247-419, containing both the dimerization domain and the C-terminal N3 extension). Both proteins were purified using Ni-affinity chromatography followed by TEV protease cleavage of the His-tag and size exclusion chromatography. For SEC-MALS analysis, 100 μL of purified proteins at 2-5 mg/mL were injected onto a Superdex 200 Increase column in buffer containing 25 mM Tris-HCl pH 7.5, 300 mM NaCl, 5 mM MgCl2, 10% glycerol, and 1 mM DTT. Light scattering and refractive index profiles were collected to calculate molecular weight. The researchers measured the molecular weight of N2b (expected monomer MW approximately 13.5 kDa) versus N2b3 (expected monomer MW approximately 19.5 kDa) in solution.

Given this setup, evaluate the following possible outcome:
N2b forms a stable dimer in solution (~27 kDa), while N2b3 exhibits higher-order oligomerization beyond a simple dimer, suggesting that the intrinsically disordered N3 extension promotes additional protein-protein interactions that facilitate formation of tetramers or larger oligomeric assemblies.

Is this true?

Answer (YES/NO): YES